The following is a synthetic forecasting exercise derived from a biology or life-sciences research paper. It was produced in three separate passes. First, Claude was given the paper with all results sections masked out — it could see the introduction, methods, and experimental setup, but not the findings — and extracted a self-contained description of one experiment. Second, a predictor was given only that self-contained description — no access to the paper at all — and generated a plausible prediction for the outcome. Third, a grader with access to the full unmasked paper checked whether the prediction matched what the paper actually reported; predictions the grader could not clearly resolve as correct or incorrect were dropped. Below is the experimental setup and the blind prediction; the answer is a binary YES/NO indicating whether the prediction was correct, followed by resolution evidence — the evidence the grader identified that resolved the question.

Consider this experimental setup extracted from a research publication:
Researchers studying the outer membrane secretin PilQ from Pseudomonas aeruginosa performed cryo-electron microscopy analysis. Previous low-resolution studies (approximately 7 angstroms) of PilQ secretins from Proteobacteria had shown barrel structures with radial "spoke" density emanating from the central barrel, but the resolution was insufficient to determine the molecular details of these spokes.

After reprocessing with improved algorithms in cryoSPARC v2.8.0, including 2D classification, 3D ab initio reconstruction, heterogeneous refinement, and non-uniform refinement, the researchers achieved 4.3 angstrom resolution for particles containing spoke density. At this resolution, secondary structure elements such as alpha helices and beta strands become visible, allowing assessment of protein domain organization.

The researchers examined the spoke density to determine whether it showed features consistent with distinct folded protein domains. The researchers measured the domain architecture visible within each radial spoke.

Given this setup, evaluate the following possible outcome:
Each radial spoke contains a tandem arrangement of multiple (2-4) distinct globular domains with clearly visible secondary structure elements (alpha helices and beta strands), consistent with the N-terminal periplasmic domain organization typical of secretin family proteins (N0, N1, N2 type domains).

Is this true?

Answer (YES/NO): NO